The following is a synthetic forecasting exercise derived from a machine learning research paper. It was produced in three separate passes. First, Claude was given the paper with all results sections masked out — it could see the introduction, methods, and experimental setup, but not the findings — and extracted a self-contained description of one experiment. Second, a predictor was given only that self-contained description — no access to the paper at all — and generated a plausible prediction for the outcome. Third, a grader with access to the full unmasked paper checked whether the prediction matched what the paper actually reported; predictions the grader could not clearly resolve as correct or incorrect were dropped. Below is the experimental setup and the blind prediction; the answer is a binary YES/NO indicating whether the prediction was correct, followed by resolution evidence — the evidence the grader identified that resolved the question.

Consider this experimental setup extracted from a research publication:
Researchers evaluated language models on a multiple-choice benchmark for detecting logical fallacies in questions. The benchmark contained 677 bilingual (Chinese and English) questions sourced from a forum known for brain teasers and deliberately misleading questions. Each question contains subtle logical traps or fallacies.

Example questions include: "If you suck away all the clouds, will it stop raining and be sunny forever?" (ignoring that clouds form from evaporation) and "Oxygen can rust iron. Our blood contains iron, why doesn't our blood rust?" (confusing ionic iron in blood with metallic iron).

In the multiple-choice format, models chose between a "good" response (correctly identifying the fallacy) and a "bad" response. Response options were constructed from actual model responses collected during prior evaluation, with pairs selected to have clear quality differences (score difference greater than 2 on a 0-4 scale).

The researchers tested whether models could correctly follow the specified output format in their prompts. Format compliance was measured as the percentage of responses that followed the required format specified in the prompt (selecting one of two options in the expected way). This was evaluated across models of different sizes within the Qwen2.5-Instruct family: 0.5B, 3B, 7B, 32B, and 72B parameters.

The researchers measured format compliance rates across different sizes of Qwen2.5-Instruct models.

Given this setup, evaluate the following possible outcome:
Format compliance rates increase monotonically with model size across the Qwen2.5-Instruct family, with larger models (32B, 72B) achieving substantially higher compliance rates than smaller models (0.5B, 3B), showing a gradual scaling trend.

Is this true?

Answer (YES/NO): NO